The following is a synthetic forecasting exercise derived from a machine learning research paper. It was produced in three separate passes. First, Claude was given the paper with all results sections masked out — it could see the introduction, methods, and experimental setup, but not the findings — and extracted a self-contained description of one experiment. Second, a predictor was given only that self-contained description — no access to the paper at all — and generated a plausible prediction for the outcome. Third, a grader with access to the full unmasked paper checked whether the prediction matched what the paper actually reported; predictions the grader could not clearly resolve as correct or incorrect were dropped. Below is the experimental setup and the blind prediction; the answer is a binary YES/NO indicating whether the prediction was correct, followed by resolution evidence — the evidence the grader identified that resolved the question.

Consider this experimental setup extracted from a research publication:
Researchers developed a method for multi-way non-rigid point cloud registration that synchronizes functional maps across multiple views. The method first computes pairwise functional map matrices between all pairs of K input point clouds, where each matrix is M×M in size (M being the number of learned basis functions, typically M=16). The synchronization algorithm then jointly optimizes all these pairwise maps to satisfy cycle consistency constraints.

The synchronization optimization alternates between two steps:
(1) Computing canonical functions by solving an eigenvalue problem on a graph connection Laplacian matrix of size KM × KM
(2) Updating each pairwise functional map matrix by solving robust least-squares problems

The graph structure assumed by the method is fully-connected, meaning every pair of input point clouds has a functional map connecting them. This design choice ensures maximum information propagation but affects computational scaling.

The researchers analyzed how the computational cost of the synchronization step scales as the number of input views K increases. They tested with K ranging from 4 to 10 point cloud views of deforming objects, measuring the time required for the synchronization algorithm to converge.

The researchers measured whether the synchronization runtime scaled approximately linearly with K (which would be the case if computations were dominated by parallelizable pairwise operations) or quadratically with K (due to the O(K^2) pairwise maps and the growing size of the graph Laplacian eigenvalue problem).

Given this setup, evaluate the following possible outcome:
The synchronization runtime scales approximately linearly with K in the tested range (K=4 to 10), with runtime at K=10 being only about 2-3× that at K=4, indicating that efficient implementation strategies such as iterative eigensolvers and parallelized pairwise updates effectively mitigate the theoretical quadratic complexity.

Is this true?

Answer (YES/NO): NO